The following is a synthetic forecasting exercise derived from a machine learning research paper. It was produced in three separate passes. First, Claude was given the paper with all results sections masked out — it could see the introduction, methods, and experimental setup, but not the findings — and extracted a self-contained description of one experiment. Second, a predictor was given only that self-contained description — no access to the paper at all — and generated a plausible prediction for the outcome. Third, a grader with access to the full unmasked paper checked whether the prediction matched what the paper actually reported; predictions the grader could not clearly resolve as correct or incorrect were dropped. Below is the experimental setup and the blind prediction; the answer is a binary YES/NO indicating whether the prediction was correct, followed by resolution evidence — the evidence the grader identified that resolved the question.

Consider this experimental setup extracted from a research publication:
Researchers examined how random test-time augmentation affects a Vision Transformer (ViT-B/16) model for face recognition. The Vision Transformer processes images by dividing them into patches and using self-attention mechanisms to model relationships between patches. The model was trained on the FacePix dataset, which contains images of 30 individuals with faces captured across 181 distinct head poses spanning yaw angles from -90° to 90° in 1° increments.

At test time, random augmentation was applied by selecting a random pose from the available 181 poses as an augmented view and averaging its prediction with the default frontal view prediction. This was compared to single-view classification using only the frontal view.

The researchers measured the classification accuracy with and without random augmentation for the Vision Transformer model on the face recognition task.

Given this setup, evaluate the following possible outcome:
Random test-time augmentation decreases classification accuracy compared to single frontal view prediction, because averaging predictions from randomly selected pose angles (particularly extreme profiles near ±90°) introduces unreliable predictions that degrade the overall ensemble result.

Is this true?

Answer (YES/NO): YES